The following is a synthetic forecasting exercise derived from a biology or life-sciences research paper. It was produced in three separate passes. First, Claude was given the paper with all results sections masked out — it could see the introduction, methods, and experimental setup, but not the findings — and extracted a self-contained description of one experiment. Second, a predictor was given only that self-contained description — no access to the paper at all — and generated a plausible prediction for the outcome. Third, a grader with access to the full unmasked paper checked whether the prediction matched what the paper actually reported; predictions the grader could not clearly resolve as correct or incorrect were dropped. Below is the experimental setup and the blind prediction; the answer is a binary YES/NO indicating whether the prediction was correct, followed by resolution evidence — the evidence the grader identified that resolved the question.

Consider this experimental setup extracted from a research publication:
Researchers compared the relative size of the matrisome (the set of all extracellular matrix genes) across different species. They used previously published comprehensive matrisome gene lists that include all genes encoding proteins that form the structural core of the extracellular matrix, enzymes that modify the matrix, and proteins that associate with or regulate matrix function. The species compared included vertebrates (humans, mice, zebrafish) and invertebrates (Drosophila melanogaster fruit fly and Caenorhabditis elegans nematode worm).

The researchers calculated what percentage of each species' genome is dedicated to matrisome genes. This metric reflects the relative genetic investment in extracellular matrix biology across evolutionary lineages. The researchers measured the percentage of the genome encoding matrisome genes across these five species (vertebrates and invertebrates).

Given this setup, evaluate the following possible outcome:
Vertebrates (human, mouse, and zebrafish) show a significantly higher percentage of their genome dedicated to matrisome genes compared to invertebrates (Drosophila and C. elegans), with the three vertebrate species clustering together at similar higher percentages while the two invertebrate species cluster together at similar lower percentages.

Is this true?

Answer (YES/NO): NO